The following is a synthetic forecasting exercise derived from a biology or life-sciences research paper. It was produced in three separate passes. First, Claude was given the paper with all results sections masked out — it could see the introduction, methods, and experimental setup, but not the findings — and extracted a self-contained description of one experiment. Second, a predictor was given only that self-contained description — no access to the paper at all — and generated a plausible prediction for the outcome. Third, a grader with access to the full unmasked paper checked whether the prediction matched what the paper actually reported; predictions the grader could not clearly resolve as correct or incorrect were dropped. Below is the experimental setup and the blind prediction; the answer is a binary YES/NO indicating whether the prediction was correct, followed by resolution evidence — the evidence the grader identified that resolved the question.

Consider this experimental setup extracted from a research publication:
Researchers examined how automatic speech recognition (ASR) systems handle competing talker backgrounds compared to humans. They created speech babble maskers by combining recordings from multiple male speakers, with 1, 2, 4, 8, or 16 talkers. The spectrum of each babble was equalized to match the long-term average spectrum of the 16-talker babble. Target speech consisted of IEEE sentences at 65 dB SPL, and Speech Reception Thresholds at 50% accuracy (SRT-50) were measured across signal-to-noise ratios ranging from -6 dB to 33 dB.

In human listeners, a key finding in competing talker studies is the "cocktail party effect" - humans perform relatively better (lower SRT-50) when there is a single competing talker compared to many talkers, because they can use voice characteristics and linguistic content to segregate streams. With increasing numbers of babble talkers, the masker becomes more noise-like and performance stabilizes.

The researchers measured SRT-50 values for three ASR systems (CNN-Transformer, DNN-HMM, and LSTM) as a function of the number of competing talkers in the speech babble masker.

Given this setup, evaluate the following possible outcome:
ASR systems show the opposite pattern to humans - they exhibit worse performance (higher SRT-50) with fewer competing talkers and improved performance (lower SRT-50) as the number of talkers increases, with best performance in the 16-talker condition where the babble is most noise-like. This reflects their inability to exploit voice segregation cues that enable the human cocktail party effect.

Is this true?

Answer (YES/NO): NO